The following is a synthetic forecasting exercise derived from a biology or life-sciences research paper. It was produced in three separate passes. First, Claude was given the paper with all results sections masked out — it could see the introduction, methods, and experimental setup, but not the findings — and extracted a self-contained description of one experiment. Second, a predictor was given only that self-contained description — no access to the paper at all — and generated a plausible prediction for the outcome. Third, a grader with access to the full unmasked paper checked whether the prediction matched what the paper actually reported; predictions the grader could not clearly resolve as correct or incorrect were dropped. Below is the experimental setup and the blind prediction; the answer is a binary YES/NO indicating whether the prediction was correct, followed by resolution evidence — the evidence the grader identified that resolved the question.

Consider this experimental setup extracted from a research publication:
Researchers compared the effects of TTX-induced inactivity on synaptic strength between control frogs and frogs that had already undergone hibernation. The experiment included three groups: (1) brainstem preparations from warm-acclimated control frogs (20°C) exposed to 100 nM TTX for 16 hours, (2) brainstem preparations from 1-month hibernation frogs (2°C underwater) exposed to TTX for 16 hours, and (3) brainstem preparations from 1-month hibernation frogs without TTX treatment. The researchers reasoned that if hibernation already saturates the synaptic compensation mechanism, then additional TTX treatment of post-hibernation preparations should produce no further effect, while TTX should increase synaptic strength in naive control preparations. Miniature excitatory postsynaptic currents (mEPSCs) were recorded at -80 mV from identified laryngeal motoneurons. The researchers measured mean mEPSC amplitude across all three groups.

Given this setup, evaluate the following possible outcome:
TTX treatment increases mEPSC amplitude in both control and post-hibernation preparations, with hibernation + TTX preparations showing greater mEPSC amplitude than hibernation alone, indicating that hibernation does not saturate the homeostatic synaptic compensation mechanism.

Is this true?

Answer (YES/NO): NO